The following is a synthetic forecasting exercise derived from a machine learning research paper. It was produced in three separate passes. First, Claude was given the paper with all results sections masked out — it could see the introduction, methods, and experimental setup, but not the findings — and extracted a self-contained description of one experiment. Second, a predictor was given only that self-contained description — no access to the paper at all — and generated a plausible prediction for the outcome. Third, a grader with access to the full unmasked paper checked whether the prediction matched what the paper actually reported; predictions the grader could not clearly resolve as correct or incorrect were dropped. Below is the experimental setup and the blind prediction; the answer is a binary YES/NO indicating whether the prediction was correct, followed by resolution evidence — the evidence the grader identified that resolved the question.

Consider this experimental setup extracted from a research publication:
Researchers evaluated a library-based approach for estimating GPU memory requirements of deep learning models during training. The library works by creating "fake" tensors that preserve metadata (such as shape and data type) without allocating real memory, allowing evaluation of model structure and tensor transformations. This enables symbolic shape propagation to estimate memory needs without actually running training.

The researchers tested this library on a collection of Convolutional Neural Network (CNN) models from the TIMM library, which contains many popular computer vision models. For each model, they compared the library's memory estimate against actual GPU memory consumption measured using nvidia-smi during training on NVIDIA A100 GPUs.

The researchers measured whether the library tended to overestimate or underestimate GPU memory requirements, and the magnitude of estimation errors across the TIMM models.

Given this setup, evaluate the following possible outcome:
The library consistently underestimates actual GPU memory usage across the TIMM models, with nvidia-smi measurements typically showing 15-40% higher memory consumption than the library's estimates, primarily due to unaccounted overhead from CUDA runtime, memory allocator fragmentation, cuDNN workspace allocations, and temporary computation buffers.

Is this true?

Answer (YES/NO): NO